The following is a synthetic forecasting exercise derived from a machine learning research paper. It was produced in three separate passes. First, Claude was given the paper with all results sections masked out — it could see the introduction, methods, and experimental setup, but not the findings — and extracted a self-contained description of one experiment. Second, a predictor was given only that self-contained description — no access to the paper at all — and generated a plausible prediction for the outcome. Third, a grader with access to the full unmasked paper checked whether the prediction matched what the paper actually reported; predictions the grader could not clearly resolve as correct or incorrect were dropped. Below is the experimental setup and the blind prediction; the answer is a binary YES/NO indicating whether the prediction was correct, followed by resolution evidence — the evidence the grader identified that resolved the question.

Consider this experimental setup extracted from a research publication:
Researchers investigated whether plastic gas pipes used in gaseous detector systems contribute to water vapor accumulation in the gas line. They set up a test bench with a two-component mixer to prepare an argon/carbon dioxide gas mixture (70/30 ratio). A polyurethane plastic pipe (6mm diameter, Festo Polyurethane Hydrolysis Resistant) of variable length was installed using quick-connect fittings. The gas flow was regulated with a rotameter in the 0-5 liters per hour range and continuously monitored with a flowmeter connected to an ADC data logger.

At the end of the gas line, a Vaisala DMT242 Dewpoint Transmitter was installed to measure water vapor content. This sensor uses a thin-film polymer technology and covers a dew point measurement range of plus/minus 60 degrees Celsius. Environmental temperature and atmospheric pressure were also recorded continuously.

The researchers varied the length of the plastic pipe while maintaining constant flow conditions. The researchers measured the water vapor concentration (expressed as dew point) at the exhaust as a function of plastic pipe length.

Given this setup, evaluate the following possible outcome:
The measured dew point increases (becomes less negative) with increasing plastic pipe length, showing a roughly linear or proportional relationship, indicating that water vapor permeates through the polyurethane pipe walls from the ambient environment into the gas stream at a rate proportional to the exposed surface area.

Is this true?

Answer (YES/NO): YES